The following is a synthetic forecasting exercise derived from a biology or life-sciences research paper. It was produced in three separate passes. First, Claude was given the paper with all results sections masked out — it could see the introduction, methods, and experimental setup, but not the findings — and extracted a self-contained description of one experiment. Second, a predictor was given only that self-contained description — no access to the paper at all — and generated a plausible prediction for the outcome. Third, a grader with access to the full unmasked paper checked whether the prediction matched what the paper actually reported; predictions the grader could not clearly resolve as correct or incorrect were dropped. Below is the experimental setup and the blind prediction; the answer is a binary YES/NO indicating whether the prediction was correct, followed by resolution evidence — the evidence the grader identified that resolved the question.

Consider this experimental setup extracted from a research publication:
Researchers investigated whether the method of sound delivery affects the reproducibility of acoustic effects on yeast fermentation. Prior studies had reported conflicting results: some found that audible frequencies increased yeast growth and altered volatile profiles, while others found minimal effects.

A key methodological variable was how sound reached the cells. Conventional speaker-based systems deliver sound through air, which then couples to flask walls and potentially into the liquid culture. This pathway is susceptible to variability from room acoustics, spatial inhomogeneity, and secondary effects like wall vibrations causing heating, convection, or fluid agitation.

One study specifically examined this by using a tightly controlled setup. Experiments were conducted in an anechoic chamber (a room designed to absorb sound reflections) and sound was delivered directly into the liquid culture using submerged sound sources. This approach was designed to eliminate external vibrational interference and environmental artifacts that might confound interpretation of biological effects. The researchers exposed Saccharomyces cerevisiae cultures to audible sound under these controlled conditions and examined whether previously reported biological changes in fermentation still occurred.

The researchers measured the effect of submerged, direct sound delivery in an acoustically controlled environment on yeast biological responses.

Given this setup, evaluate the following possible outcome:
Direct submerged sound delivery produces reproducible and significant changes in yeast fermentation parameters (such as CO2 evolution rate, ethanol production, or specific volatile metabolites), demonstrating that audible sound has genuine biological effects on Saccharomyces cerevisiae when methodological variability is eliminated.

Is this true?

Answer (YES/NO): NO